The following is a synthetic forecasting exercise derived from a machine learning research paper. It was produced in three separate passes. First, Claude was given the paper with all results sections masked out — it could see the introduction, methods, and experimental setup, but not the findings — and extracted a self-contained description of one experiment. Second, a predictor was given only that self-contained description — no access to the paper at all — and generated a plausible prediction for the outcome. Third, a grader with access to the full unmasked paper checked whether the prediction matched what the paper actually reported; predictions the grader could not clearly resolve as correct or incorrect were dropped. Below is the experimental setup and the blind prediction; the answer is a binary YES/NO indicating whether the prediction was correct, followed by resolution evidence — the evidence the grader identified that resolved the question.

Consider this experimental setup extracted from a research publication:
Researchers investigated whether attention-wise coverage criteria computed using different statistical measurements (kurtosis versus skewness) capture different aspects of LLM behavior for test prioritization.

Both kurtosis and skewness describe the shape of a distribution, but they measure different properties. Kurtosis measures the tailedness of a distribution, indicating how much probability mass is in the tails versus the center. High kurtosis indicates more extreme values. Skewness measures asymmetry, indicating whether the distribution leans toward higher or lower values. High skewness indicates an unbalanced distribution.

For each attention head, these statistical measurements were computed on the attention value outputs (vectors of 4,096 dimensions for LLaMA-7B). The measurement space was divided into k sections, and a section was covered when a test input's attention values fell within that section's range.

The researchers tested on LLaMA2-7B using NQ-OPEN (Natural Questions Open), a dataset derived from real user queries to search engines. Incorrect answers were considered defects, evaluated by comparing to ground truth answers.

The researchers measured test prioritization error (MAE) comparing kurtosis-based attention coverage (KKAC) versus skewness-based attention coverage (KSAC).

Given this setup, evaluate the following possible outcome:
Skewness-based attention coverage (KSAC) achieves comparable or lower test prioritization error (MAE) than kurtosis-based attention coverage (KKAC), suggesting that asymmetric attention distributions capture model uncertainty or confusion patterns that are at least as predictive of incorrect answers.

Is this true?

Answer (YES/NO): YES